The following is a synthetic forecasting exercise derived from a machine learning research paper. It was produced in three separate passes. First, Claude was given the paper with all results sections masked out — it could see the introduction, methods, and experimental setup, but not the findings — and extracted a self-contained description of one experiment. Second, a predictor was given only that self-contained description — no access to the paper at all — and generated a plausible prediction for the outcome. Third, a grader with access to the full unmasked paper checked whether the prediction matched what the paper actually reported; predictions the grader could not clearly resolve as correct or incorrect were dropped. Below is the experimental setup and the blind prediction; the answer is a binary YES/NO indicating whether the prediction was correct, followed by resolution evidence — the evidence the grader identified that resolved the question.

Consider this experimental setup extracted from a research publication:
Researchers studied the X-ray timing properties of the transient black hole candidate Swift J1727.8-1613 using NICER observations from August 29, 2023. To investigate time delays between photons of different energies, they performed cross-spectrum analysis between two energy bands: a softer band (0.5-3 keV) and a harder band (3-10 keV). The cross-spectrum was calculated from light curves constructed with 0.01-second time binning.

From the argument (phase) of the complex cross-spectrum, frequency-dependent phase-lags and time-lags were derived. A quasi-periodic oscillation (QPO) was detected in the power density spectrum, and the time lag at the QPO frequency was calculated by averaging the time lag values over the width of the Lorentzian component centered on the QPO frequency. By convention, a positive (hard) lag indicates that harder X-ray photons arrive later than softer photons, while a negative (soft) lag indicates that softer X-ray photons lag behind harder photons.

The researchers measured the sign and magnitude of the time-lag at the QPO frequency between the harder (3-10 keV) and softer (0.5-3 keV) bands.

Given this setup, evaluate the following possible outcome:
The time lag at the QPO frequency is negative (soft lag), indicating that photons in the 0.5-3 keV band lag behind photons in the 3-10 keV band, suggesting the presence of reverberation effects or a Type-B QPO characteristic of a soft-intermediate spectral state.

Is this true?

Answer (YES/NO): NO